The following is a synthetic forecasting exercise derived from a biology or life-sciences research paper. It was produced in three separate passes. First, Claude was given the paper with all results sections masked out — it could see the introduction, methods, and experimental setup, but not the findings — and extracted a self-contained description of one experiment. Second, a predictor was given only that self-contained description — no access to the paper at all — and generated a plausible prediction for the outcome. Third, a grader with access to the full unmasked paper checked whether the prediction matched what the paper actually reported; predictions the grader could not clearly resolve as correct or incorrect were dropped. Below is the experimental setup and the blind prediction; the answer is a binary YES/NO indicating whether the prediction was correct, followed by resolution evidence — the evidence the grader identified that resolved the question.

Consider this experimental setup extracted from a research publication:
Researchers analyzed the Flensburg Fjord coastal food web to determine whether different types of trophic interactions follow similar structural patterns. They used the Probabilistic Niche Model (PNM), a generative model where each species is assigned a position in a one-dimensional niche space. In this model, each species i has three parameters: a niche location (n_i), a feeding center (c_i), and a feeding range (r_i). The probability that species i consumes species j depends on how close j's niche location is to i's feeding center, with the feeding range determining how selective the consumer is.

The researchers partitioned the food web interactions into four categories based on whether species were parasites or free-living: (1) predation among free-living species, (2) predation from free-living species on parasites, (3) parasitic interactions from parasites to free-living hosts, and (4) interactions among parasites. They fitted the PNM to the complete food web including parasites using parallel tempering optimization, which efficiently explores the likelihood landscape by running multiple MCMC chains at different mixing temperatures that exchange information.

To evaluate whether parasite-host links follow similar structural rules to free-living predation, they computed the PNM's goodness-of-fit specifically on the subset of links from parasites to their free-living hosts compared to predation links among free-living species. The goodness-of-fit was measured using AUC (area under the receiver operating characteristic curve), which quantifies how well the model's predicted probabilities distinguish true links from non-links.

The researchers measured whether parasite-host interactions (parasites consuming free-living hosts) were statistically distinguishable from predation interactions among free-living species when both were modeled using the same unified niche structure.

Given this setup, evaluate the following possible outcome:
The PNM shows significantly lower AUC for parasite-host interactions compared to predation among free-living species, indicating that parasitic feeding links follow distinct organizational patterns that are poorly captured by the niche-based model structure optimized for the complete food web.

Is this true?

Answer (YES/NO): YES